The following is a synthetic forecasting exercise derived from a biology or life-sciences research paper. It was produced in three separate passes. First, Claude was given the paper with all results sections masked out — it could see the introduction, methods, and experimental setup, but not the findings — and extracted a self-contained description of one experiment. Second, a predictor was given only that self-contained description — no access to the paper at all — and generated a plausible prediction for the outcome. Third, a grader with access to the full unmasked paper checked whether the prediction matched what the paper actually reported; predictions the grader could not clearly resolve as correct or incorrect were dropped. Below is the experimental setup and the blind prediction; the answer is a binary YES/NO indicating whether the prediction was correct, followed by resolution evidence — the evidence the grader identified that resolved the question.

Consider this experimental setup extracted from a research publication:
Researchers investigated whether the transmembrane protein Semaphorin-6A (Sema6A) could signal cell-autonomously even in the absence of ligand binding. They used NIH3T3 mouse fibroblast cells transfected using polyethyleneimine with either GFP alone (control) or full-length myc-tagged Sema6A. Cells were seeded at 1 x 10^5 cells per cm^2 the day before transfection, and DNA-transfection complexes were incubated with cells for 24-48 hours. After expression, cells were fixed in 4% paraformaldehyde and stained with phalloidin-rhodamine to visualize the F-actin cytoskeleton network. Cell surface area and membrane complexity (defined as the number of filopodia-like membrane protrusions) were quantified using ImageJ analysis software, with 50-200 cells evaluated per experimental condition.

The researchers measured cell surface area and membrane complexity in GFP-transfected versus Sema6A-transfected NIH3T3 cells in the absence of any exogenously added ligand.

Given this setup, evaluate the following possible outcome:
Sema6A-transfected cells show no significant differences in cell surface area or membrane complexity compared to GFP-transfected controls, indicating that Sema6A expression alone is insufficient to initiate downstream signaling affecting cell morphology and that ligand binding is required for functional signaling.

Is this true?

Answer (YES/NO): NO